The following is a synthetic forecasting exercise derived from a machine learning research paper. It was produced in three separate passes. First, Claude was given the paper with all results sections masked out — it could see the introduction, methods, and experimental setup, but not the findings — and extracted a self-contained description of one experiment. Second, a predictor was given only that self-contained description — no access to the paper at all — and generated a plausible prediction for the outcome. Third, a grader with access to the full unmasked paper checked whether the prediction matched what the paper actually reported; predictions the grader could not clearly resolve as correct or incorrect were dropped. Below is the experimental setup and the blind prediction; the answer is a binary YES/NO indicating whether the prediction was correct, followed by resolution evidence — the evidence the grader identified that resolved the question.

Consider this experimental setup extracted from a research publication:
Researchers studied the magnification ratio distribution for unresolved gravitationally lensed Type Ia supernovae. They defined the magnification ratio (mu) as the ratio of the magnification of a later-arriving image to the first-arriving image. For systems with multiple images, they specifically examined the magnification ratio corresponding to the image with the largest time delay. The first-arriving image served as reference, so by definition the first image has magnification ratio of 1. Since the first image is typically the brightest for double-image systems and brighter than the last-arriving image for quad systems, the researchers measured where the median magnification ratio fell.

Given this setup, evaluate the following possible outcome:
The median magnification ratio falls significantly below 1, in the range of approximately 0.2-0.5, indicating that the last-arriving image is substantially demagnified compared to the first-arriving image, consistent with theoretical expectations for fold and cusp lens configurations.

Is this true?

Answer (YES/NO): YES